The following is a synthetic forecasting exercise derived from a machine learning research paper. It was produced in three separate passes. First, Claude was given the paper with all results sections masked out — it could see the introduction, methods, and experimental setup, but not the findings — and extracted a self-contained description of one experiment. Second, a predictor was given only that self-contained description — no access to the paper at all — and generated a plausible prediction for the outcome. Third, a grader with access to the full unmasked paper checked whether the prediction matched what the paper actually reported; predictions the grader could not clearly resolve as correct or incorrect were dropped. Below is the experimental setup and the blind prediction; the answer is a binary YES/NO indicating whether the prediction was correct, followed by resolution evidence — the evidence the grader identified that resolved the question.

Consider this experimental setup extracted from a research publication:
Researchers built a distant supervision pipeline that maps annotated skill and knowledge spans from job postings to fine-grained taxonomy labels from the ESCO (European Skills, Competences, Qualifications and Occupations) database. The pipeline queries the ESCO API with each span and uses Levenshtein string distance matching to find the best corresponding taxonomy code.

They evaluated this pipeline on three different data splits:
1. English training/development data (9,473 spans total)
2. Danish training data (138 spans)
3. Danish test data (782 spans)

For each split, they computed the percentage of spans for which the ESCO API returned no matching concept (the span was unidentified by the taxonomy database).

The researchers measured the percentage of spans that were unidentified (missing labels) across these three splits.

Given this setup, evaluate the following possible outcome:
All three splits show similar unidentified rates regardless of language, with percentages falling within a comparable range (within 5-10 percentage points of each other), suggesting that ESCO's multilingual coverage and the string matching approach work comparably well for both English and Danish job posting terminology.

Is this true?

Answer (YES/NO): NO